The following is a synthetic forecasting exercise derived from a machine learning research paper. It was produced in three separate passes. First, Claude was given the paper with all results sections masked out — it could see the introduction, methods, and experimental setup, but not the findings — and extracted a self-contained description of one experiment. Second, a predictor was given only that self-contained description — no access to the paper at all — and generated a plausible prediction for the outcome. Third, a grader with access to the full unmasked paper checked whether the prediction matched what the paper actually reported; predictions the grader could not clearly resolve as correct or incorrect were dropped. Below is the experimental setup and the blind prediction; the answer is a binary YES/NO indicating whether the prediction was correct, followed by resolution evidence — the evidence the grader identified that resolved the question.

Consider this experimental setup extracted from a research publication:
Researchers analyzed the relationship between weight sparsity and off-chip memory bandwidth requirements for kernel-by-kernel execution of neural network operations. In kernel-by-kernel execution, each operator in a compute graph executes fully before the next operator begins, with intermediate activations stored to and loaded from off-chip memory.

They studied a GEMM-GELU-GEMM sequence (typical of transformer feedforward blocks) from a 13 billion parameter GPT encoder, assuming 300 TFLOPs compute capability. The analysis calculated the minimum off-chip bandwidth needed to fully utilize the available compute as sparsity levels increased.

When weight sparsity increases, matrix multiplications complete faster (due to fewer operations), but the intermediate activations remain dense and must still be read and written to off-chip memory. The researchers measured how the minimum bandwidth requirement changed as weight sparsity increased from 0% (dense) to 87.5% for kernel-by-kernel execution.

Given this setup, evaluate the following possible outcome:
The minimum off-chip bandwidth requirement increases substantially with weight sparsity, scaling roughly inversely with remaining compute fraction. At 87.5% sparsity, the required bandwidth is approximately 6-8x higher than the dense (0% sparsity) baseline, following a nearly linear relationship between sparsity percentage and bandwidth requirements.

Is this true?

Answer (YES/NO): NO